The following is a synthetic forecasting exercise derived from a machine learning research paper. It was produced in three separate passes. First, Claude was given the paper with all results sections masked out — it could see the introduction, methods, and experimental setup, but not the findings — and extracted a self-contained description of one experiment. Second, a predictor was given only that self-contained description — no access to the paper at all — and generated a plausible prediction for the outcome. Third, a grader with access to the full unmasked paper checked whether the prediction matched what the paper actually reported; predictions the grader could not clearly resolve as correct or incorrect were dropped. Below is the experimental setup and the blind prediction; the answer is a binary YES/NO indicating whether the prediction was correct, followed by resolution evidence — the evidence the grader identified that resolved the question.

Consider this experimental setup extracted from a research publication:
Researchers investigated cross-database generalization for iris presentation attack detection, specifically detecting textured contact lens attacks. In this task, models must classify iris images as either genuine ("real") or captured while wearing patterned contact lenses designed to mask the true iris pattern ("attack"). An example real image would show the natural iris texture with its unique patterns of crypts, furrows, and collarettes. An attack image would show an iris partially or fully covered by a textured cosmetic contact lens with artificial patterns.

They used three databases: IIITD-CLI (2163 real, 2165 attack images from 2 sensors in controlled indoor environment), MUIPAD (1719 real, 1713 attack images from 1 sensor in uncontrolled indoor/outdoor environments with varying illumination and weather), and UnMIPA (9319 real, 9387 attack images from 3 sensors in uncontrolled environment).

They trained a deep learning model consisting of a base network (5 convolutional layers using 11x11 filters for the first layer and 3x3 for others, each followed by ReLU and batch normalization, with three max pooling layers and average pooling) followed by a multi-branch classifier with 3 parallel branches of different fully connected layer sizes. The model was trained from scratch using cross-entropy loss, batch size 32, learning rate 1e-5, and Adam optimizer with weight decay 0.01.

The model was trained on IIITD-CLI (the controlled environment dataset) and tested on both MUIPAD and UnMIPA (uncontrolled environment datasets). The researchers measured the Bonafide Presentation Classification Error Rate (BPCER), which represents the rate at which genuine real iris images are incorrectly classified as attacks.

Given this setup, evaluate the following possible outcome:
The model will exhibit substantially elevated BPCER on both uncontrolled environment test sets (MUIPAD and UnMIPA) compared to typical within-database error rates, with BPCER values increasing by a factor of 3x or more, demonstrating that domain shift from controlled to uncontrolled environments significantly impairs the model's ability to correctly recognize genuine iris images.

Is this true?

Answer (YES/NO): YES